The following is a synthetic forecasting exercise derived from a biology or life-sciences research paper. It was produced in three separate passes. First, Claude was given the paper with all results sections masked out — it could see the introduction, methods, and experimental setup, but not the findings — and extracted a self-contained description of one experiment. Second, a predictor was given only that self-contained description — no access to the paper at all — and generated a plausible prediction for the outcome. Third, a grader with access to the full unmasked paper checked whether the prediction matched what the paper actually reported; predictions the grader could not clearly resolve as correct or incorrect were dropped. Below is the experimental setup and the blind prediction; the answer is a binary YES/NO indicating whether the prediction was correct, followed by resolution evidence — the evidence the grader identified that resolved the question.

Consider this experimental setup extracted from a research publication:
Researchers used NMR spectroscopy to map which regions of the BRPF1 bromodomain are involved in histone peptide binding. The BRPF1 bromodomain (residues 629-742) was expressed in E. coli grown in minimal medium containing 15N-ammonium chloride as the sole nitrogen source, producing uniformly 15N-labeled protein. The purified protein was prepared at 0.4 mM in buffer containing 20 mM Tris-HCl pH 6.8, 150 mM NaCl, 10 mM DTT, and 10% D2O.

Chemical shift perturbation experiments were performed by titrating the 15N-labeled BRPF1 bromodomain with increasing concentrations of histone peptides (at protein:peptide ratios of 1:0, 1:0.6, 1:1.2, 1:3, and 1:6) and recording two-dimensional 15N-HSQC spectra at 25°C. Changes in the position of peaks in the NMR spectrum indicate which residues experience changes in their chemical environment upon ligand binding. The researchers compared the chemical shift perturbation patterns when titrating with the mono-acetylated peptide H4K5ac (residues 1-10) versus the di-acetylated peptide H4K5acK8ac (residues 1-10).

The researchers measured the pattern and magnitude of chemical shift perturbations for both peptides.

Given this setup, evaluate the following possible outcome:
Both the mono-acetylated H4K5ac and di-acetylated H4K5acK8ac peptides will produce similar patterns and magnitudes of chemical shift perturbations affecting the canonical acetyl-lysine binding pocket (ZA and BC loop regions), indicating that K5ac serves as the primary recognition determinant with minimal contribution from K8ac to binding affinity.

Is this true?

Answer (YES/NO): NO